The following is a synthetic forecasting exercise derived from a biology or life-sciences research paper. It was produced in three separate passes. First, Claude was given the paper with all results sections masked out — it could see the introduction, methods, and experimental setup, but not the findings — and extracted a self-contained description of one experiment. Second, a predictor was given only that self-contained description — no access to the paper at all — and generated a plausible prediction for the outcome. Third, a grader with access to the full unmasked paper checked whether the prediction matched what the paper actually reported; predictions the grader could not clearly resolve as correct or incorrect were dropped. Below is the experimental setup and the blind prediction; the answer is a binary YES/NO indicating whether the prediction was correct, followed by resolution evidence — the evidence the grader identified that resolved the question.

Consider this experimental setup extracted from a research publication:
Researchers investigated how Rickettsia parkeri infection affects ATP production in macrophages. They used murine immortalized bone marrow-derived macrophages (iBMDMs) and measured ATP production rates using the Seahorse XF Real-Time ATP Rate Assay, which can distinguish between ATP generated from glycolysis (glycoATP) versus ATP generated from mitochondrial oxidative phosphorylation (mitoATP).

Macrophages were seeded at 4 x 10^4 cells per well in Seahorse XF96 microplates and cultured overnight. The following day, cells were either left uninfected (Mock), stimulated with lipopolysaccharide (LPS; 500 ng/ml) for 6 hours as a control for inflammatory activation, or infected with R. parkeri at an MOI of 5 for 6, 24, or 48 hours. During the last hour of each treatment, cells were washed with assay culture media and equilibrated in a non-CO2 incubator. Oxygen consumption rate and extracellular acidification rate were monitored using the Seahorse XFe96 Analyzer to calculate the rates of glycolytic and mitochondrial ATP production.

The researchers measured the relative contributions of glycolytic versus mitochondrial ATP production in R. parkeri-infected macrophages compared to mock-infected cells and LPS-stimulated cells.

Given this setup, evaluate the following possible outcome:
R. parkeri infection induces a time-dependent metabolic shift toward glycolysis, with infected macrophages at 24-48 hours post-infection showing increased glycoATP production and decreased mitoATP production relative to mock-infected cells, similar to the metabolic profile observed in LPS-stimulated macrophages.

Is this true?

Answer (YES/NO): NO